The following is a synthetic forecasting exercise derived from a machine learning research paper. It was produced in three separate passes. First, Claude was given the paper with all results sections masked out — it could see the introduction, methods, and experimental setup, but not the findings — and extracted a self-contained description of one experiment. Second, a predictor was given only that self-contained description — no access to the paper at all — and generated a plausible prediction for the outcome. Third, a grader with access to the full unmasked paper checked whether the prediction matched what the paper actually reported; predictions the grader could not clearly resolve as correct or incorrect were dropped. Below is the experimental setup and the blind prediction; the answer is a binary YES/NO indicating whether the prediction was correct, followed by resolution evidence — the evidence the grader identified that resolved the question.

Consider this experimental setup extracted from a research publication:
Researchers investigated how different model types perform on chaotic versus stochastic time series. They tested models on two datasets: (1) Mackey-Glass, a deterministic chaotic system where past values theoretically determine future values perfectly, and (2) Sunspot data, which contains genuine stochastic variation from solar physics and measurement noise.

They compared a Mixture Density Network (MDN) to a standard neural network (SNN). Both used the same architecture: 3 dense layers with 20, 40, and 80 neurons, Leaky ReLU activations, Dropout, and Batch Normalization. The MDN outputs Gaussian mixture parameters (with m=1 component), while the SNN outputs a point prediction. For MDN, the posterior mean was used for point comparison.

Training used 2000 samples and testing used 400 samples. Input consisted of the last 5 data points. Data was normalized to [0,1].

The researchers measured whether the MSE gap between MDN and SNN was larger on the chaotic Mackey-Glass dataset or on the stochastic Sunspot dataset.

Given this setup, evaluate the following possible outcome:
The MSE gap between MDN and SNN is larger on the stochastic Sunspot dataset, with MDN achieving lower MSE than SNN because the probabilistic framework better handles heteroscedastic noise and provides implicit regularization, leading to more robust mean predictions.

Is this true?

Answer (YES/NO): NO